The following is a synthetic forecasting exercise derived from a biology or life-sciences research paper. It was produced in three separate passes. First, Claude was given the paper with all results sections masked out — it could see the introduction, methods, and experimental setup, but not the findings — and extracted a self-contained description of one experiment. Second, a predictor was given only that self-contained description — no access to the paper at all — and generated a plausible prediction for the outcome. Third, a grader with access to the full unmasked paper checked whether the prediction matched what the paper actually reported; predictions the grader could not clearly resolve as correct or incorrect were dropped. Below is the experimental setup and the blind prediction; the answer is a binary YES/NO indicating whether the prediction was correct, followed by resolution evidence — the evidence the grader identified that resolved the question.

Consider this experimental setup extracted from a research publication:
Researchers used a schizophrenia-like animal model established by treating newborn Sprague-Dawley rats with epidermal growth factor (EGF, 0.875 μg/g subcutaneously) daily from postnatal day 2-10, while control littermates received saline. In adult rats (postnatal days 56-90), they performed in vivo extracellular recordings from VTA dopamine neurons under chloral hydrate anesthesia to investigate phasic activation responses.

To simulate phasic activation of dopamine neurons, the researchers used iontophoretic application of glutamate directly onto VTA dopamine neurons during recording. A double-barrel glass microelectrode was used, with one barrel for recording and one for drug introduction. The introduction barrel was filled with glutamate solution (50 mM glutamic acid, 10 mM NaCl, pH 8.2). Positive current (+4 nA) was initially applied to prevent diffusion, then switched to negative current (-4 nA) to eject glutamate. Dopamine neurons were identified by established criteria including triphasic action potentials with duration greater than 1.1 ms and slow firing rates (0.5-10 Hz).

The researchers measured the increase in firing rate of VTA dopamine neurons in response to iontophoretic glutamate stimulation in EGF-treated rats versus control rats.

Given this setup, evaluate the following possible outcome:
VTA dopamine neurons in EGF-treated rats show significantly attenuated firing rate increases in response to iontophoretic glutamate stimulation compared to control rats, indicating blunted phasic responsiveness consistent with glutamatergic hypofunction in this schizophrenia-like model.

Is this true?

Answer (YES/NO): YES